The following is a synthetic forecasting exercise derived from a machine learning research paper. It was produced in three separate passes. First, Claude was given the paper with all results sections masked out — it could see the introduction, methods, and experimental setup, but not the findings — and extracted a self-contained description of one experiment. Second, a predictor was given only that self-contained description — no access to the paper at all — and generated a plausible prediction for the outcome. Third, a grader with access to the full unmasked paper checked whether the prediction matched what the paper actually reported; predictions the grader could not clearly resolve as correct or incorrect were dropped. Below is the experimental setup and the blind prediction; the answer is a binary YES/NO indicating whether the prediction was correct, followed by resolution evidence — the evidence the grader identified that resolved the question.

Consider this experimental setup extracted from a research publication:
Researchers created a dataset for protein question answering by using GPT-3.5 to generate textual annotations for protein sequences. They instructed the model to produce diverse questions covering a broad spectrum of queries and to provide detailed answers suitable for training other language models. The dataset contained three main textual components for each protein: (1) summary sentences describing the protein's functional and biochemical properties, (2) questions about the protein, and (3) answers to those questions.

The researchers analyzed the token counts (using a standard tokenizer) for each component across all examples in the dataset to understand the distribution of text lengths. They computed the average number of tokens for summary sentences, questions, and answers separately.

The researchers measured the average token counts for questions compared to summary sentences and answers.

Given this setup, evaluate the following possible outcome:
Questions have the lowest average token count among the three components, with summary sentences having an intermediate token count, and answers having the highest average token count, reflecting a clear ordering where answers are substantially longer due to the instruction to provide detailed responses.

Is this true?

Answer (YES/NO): NO